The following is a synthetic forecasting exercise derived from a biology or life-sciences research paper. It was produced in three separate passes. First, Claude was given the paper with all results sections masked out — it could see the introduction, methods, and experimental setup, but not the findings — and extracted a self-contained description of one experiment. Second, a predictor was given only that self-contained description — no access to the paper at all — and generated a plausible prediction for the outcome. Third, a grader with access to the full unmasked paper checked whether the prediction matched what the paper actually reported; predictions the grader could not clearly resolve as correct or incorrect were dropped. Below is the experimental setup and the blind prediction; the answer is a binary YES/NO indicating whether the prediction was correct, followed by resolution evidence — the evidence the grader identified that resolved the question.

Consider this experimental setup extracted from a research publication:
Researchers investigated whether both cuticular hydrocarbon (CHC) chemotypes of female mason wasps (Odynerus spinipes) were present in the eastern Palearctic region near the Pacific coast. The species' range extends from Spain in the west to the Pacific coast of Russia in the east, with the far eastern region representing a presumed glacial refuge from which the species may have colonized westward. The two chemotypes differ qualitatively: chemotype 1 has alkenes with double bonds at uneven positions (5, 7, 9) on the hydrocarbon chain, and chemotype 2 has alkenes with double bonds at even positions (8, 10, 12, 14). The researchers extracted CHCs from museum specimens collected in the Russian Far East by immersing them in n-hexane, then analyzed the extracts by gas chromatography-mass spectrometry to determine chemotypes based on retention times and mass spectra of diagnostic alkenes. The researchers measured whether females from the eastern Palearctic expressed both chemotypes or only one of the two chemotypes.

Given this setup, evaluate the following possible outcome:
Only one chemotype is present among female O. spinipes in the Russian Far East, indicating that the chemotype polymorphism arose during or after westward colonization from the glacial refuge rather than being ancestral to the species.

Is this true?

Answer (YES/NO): NO